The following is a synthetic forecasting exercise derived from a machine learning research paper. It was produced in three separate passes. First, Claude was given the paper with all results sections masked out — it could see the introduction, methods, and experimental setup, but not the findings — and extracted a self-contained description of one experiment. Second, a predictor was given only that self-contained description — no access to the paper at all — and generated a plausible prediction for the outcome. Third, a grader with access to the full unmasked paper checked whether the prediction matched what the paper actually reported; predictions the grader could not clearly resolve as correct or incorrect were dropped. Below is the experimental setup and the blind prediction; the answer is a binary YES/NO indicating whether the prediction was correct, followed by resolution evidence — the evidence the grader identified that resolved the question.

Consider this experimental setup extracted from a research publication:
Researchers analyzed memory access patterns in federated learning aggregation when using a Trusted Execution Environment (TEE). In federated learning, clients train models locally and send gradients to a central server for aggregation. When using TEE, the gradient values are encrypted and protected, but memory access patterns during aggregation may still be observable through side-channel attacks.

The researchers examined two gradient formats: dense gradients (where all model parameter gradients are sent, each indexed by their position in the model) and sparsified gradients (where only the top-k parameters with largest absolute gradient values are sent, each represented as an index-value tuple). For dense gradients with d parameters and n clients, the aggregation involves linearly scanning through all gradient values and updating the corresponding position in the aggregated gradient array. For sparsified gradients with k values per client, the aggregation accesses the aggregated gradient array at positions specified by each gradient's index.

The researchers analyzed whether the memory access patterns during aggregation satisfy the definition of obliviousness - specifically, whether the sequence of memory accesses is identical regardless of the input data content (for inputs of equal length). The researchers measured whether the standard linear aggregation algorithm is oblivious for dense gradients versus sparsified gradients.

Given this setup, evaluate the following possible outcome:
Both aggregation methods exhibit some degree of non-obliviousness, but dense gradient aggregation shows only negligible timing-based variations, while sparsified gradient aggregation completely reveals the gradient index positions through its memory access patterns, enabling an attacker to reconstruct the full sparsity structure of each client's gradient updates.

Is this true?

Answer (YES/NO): NO